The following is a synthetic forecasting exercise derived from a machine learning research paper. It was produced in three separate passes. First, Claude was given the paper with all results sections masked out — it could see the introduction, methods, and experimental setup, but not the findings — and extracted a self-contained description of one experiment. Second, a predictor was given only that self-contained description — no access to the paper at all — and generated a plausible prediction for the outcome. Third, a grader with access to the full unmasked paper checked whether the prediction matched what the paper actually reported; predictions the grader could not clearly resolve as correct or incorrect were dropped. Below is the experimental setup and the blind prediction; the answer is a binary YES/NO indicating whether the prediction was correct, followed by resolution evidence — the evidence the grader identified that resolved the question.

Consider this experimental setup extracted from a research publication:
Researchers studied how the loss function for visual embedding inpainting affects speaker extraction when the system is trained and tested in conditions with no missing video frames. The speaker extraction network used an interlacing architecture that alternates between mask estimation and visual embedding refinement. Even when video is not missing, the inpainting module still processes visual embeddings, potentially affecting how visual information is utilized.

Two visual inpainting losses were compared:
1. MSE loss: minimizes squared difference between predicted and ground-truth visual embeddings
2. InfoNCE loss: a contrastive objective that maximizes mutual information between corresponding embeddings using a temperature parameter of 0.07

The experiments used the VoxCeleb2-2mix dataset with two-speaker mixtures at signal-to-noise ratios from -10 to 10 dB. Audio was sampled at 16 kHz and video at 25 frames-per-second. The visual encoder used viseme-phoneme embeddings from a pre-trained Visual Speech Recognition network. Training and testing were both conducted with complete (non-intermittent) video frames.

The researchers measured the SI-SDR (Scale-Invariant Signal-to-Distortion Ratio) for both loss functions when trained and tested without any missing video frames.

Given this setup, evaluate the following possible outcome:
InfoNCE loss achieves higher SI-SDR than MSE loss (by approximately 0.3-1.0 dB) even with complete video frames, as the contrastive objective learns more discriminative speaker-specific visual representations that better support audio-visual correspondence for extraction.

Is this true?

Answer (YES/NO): NO